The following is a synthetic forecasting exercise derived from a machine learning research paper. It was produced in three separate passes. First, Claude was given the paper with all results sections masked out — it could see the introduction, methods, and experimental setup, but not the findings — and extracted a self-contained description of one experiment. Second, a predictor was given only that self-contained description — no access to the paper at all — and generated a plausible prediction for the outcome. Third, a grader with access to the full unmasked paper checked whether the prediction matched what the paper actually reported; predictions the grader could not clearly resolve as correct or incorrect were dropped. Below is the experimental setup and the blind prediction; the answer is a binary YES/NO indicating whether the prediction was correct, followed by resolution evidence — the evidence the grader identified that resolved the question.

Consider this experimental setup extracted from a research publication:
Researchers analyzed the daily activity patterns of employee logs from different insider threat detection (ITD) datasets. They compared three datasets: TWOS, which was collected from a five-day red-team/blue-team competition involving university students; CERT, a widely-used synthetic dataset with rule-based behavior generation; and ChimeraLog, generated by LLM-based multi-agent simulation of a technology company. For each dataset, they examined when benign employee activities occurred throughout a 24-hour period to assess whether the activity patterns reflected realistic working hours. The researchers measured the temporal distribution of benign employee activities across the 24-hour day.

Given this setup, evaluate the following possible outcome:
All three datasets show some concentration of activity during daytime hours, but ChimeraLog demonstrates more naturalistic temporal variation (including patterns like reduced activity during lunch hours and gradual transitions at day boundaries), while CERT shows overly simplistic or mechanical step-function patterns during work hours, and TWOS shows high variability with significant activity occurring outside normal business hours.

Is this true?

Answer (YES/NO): NO